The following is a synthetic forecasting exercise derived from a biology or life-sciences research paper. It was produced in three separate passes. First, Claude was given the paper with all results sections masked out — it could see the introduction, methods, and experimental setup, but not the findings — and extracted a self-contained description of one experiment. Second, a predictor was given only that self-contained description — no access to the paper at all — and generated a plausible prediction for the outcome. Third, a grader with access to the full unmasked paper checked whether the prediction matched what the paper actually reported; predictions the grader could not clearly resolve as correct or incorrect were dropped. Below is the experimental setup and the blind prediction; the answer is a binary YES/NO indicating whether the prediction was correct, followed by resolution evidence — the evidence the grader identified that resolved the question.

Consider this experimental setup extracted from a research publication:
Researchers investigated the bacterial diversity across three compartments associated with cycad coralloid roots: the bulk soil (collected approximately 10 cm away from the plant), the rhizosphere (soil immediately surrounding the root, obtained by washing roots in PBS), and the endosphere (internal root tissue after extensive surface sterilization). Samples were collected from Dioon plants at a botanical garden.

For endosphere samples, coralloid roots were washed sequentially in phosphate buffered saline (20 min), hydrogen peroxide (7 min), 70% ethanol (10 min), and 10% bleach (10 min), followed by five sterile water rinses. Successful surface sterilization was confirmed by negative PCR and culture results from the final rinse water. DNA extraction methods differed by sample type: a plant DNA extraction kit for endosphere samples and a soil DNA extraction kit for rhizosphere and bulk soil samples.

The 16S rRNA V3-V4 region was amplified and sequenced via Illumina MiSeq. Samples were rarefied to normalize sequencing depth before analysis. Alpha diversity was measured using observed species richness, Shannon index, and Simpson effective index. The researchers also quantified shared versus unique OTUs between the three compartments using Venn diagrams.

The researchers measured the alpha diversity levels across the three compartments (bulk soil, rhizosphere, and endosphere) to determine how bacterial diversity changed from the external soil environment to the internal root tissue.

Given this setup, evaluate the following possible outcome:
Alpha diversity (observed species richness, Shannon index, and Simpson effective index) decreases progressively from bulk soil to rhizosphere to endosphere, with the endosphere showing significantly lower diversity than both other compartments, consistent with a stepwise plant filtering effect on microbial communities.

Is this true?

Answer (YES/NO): NO